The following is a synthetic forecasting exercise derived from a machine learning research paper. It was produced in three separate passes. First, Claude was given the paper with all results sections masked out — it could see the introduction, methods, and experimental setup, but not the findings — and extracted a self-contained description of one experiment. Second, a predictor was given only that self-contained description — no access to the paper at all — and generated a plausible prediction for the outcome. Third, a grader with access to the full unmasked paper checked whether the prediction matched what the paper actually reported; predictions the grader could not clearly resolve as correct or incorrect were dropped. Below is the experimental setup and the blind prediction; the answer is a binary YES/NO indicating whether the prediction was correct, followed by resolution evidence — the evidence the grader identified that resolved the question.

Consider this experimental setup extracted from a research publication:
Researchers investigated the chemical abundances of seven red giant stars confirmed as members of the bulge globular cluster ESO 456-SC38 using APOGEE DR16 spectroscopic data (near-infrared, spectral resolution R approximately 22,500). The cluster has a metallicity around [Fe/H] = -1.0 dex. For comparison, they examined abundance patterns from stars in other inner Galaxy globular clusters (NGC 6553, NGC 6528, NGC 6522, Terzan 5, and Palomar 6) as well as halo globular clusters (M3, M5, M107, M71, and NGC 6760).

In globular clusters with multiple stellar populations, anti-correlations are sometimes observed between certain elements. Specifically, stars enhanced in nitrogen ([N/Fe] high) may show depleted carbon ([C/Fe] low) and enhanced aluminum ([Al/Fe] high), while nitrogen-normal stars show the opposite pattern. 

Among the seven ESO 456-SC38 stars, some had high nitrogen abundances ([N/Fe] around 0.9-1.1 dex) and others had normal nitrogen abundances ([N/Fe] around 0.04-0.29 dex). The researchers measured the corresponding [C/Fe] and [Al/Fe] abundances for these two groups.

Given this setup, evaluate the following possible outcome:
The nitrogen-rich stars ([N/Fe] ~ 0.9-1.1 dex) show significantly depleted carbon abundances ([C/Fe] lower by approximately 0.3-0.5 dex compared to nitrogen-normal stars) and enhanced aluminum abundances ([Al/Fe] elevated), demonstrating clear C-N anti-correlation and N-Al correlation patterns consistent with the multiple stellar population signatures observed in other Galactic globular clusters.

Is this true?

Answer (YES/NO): NO